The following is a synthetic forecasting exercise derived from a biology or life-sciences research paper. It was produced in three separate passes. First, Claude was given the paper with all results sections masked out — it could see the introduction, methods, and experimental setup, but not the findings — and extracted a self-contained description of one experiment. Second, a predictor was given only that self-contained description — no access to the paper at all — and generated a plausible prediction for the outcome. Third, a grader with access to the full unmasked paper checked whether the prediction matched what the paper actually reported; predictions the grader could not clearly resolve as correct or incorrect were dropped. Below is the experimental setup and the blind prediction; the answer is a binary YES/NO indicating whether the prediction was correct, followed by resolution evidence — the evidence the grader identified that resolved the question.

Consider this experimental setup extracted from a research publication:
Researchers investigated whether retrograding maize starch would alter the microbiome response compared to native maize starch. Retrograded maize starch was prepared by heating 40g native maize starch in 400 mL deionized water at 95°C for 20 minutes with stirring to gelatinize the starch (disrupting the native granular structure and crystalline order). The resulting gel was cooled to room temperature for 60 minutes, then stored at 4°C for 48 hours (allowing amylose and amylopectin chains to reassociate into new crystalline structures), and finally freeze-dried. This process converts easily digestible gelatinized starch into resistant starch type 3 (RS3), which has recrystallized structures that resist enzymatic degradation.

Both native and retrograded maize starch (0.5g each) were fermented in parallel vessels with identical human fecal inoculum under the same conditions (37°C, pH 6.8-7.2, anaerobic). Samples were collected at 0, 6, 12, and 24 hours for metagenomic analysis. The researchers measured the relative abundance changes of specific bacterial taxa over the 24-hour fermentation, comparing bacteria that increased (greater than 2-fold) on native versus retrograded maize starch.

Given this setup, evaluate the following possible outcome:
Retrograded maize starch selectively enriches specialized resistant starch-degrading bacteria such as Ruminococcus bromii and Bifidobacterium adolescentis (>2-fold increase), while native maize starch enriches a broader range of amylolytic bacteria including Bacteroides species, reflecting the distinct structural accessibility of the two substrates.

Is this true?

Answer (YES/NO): NO